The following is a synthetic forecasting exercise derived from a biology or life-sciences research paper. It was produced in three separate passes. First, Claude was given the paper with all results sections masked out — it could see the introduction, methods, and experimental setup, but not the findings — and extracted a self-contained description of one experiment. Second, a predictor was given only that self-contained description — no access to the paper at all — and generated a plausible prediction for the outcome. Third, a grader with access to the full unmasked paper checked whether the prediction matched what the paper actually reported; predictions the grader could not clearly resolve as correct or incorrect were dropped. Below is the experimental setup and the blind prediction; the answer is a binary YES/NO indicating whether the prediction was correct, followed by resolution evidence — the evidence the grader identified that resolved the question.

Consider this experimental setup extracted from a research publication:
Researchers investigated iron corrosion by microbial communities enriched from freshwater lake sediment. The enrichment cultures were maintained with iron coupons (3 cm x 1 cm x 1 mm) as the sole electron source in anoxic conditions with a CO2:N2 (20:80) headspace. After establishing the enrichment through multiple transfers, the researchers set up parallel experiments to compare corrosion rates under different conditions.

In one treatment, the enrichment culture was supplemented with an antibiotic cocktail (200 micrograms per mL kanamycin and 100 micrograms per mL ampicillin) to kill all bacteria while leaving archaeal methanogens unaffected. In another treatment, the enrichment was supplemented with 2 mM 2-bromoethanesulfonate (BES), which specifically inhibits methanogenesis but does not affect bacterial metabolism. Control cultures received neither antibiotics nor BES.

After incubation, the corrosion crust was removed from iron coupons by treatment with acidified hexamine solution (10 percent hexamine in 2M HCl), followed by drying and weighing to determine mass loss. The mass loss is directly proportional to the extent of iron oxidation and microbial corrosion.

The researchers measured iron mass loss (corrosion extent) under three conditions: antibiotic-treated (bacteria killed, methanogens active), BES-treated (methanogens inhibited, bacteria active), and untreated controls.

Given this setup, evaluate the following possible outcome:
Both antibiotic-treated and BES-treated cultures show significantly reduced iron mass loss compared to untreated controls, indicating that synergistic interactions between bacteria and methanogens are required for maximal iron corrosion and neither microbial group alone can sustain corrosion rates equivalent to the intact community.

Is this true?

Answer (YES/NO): NO